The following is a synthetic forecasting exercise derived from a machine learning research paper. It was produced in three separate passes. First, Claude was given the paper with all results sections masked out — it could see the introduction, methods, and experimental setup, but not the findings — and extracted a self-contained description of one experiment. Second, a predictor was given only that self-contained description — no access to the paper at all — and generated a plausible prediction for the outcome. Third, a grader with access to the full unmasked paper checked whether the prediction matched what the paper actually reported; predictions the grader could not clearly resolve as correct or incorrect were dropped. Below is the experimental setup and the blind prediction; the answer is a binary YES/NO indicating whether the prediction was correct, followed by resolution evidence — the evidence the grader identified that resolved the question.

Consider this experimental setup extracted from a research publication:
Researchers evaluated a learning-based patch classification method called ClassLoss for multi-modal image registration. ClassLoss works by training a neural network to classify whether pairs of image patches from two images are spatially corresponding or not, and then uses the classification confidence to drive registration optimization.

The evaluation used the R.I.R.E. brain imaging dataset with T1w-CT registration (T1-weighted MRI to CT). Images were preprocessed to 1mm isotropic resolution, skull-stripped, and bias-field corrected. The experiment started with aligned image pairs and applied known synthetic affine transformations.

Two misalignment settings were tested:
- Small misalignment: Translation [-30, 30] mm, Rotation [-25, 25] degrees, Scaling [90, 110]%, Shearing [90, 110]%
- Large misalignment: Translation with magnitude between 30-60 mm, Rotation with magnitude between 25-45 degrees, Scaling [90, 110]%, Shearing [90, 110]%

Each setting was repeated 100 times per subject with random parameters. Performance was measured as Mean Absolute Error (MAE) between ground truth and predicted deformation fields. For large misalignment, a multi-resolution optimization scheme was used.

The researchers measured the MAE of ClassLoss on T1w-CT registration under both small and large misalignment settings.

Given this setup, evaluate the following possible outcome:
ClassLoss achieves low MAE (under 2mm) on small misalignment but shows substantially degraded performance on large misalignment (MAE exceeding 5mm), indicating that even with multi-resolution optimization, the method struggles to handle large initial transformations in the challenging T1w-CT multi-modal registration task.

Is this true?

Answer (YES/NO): NO